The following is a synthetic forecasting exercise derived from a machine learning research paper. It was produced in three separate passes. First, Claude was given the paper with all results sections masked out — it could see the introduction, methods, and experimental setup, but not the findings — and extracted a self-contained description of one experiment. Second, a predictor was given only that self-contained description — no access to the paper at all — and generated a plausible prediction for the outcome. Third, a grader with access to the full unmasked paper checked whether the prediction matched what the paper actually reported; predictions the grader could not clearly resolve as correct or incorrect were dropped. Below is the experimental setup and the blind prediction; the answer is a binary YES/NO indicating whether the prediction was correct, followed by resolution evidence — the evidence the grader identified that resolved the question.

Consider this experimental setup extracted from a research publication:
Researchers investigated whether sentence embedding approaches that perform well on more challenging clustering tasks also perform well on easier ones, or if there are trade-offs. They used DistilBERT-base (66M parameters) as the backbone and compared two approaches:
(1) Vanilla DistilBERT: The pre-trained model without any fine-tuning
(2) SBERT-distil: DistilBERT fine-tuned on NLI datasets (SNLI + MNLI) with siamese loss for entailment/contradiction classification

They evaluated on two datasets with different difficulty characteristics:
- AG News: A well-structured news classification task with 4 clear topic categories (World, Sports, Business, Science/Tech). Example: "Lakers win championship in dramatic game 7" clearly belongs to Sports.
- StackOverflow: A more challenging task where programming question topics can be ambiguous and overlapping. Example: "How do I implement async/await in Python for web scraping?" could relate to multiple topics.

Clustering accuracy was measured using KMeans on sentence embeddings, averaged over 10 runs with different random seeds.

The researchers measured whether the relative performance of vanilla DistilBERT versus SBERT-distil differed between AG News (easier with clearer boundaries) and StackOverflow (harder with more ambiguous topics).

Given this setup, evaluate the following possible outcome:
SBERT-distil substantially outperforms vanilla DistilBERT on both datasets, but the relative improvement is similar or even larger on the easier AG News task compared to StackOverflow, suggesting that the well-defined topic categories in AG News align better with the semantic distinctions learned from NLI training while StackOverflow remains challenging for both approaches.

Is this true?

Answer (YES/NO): NO